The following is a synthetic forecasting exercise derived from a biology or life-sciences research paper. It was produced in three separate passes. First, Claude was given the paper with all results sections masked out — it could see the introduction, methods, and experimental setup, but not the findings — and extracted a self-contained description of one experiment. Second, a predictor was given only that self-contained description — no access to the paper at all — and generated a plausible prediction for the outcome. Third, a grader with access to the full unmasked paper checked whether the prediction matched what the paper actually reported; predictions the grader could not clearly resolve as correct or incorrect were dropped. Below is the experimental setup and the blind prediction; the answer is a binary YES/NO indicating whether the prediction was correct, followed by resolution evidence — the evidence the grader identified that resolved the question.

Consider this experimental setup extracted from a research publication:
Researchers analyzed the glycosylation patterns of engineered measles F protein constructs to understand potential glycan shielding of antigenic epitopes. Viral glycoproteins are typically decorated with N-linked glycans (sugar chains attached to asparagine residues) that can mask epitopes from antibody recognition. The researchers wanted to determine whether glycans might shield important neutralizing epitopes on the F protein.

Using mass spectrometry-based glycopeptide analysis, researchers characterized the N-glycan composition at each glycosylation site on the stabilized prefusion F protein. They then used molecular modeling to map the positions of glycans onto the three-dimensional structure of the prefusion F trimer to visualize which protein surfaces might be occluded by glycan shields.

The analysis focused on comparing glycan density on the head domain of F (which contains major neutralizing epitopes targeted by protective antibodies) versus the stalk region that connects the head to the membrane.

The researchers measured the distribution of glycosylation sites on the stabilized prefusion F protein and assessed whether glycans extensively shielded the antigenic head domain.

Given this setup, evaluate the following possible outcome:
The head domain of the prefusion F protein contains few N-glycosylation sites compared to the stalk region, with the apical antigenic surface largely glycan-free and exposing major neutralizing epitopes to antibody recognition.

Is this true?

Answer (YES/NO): NO